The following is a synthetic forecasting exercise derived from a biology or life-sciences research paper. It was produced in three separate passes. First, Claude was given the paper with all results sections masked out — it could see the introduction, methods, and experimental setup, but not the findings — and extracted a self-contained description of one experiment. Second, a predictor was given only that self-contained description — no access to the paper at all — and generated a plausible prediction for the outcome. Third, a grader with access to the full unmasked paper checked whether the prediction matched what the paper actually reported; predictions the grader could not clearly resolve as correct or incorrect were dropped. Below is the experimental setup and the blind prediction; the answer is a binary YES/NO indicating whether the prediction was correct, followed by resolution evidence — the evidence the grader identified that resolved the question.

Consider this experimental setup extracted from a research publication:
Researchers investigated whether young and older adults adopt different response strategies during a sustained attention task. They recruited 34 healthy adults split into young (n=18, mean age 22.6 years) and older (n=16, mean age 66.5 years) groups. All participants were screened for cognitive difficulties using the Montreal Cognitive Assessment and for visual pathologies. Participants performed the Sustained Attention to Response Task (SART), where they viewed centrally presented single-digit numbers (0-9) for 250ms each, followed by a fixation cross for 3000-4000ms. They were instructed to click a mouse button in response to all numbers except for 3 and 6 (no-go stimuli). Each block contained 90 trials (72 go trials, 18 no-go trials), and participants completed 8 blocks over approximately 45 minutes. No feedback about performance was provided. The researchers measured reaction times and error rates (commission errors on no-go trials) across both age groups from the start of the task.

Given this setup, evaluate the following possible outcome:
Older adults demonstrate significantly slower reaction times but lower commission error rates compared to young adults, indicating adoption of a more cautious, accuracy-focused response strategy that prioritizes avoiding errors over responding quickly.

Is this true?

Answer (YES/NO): YES